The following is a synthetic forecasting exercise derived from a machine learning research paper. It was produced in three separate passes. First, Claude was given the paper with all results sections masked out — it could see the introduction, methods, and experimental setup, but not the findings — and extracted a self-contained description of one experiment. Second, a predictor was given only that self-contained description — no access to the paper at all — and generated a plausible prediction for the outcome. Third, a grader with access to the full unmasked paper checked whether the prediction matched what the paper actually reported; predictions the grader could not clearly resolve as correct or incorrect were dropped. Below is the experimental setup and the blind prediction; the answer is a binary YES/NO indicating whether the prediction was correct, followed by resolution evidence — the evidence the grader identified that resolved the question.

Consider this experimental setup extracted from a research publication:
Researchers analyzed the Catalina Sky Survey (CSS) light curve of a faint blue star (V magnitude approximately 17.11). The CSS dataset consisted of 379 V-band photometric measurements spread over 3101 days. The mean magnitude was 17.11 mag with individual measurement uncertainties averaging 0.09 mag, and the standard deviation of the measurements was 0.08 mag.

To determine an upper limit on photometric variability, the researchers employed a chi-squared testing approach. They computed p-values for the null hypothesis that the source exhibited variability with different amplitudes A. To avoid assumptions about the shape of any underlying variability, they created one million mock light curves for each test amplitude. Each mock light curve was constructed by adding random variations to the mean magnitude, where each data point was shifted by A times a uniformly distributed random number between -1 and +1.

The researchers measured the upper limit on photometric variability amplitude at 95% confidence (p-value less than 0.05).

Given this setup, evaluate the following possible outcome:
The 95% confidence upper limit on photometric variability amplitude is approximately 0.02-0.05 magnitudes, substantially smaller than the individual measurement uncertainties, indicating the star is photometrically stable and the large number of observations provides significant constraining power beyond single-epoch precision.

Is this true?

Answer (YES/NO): NO